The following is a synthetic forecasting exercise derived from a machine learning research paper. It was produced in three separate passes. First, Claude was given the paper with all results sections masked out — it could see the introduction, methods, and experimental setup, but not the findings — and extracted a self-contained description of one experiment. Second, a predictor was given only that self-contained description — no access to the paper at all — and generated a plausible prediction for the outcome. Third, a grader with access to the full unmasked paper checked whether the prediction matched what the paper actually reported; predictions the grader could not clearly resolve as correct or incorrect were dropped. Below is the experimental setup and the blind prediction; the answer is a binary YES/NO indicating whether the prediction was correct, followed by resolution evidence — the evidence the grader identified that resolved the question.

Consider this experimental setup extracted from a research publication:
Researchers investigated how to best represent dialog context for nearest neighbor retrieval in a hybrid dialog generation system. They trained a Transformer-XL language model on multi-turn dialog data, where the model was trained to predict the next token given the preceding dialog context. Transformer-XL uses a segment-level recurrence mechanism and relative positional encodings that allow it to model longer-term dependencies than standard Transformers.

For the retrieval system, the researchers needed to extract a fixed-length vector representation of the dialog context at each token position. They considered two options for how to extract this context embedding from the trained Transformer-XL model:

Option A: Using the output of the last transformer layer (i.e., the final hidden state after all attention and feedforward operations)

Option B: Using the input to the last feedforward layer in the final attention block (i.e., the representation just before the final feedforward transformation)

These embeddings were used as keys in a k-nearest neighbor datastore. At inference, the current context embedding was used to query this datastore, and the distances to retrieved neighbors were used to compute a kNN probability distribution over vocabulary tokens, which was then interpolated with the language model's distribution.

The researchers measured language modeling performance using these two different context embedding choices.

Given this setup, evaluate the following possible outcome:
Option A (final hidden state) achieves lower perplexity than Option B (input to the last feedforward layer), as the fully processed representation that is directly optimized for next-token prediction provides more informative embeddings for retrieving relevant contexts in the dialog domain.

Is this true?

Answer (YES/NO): NO